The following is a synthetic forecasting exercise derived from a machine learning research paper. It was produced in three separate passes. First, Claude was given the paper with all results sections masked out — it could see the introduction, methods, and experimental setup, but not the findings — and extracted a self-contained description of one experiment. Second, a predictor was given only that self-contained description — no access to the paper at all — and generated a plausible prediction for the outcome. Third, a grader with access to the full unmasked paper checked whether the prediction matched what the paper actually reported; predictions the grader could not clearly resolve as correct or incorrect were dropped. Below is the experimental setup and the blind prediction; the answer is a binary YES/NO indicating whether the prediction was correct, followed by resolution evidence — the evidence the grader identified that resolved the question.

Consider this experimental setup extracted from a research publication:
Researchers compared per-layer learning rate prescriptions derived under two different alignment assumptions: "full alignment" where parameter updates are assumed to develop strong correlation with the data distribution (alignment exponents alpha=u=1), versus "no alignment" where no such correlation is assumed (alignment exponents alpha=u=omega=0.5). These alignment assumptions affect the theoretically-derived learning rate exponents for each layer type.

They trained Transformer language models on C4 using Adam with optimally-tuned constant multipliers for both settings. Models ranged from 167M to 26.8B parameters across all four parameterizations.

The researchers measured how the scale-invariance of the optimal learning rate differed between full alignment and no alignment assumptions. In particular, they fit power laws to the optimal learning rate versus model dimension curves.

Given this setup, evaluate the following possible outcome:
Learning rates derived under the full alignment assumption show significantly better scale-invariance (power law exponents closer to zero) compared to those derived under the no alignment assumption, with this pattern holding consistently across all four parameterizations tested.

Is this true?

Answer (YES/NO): NO